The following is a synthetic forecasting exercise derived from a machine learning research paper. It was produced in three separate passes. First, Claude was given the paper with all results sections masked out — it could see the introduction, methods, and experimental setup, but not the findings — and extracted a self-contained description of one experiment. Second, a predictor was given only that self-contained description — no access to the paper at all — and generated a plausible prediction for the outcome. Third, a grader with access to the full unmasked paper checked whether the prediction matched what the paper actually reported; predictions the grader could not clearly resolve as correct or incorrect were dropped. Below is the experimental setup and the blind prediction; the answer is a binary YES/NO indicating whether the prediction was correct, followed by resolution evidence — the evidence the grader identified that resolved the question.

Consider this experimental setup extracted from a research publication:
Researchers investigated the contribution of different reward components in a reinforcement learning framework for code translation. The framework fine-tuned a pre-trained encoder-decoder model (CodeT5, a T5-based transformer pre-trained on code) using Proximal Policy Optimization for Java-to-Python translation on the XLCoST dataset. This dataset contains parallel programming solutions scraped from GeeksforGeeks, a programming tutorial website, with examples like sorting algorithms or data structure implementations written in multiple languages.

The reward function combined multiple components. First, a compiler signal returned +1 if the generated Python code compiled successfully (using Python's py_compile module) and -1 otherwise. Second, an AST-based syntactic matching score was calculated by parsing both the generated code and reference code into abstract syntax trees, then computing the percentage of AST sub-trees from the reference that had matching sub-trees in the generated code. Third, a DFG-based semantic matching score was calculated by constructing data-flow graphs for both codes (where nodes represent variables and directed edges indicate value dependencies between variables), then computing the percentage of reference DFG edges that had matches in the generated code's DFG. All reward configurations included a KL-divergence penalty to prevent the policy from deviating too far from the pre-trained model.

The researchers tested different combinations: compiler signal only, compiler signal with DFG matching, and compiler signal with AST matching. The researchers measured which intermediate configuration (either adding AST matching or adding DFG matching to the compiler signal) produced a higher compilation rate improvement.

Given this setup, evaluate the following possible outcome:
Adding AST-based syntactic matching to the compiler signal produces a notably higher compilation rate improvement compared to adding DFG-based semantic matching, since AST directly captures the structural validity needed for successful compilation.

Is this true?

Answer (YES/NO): YES